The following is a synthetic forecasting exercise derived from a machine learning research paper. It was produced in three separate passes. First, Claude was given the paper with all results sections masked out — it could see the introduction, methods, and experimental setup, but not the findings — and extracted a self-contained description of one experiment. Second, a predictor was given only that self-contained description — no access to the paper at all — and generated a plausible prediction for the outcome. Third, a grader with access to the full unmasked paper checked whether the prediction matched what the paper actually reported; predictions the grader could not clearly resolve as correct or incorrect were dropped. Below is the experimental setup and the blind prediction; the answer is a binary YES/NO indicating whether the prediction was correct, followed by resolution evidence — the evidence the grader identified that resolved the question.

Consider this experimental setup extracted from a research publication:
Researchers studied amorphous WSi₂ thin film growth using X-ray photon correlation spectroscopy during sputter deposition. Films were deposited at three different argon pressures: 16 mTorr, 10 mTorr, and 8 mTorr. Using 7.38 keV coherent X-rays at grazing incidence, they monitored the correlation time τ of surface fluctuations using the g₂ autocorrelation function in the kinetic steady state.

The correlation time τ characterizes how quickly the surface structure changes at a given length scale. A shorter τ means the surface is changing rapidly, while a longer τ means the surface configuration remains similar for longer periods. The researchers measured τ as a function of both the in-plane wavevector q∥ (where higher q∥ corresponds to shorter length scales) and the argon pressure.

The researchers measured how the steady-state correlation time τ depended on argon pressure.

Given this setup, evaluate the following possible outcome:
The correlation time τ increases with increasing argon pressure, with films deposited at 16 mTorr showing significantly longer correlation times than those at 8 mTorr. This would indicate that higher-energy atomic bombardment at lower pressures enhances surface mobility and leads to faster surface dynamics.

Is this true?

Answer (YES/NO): NO